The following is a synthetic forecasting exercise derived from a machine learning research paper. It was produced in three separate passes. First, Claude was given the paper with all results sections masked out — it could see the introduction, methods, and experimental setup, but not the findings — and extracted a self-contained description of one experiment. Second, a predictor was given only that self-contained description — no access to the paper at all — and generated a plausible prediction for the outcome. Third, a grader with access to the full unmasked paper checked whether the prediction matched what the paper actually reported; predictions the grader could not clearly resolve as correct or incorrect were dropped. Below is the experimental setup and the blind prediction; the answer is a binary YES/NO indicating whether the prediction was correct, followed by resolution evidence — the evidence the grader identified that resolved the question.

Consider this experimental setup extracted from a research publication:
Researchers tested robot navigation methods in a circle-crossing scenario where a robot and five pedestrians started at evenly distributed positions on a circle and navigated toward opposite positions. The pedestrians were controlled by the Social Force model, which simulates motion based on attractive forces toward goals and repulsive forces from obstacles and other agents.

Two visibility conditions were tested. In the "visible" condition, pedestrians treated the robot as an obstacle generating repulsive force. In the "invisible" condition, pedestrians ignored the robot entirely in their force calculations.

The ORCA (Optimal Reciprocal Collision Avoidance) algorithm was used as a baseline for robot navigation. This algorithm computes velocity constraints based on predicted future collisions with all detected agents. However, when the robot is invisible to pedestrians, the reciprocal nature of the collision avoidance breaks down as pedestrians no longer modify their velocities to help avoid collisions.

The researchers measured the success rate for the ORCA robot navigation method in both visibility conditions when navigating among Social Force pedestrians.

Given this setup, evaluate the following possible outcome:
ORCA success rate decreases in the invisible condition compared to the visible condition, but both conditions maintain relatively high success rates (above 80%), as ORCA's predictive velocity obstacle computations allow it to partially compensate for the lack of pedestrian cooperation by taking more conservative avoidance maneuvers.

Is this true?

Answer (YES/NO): NO